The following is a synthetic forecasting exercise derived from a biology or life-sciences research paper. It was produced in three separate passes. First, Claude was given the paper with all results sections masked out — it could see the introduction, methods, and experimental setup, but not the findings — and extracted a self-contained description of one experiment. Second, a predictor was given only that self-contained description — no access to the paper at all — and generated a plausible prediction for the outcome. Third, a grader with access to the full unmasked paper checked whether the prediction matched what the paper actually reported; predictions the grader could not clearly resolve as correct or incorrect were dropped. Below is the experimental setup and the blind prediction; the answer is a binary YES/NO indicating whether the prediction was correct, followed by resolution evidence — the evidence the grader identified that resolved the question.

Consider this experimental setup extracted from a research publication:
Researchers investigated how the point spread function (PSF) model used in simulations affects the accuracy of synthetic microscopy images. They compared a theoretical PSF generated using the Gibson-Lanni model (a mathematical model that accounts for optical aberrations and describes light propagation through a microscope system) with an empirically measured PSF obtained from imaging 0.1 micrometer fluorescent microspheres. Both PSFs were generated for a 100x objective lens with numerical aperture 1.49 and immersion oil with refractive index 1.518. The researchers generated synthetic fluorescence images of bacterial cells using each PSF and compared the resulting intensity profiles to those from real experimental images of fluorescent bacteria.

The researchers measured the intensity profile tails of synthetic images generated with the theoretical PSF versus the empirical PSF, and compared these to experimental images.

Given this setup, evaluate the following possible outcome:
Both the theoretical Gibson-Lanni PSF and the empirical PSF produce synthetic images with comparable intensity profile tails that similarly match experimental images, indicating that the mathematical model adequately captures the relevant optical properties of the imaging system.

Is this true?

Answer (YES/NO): NO